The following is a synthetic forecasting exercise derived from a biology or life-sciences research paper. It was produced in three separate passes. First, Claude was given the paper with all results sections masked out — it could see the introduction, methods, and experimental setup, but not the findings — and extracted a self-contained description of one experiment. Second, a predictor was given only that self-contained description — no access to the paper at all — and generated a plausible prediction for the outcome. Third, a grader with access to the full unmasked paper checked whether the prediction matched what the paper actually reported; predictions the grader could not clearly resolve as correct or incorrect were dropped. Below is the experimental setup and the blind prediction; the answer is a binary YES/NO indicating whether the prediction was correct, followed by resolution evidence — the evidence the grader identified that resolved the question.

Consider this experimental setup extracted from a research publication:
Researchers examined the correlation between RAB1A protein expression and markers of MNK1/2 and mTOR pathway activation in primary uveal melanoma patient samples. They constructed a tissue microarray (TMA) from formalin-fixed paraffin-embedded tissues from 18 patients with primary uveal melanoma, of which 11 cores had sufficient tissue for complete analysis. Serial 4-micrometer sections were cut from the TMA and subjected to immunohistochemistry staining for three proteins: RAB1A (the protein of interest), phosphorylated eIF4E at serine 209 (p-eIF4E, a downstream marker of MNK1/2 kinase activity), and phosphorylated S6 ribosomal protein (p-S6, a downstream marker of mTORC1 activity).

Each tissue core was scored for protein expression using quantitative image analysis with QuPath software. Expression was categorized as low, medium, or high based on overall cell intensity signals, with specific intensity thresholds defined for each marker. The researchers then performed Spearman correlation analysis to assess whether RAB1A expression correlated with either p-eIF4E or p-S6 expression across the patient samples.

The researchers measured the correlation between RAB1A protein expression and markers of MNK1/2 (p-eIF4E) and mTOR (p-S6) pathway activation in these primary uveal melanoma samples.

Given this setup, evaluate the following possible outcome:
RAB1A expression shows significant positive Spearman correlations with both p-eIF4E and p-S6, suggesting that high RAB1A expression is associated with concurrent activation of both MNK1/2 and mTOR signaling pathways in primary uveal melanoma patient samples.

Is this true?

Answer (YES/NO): YES